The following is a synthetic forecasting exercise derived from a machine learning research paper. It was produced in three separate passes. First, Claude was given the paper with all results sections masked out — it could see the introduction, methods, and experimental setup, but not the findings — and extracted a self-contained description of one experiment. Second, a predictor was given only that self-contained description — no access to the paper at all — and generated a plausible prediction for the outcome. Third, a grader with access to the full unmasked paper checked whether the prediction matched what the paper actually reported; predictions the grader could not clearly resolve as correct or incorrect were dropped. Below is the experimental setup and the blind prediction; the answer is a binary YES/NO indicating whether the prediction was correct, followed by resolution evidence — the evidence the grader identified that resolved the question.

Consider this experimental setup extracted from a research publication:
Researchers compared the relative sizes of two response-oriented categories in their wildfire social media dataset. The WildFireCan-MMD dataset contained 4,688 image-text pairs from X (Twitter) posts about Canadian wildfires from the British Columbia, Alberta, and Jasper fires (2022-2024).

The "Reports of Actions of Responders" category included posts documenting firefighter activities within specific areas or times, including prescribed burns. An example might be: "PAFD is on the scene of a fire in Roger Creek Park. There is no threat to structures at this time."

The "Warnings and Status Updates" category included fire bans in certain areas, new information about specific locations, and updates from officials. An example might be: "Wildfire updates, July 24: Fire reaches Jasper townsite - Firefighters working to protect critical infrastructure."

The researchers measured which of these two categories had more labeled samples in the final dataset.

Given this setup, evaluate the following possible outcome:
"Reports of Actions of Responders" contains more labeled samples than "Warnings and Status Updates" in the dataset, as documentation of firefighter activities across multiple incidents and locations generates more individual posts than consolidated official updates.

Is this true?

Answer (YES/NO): NO